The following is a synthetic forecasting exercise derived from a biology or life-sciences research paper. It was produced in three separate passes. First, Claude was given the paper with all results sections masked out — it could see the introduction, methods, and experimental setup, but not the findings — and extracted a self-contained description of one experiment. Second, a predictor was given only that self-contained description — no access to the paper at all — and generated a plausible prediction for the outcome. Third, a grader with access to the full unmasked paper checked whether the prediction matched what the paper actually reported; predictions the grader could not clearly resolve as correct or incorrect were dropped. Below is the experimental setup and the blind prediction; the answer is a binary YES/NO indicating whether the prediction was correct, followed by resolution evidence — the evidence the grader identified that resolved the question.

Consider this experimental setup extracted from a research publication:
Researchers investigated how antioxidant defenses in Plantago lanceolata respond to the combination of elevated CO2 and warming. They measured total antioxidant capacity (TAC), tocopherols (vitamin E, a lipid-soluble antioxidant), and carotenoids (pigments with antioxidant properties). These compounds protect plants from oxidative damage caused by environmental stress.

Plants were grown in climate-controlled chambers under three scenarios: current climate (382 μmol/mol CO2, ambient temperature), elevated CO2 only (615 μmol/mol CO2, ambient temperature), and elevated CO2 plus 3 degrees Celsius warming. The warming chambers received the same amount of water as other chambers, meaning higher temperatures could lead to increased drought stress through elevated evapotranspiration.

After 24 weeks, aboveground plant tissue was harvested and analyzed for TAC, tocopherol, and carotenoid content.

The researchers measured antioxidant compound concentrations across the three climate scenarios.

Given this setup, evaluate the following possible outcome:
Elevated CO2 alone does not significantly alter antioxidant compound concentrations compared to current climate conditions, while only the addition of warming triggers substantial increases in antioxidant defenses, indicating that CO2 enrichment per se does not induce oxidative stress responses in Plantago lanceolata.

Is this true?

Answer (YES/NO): NO